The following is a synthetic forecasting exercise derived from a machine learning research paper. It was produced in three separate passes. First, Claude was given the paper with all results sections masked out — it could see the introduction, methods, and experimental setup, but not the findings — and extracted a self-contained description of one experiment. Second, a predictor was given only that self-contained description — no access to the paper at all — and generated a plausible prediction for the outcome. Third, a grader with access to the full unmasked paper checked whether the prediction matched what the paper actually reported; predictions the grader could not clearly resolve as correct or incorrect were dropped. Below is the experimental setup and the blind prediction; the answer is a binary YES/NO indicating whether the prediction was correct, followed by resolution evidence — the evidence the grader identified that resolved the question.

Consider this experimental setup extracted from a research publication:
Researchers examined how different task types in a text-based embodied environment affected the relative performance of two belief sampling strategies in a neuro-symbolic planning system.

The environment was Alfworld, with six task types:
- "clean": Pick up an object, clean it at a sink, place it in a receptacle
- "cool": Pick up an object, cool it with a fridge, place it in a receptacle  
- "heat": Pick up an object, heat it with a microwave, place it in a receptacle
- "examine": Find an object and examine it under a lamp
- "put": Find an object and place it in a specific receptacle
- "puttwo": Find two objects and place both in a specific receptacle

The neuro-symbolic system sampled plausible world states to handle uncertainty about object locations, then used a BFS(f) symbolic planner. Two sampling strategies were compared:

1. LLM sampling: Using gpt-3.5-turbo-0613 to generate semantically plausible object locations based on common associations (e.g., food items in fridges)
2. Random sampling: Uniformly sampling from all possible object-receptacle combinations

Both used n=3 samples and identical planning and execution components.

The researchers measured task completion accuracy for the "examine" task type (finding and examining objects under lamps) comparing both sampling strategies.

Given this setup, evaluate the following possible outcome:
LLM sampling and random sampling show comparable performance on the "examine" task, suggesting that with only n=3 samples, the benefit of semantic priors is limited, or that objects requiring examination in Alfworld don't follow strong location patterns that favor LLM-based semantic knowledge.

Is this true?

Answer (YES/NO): YES